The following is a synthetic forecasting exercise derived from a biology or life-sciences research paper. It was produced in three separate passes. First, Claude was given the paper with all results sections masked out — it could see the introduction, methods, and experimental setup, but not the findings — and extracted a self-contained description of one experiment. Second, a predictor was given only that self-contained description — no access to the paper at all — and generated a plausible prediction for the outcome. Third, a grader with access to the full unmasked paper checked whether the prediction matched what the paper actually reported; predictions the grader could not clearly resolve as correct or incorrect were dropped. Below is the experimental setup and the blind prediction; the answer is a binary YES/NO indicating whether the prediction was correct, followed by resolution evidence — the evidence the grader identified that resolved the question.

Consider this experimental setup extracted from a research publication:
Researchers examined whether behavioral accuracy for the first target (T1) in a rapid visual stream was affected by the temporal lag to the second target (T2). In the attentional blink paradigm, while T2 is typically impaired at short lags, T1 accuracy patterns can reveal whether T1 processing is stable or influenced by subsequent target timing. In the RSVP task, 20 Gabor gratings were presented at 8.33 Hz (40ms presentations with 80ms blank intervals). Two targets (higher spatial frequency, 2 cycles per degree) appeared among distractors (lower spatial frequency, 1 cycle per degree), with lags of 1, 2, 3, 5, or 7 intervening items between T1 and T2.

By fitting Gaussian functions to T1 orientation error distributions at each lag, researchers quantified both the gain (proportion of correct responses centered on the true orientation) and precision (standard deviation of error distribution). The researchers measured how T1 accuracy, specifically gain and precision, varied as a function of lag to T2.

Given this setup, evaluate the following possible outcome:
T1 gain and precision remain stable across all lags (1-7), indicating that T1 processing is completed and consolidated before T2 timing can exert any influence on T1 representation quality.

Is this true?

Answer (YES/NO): NO